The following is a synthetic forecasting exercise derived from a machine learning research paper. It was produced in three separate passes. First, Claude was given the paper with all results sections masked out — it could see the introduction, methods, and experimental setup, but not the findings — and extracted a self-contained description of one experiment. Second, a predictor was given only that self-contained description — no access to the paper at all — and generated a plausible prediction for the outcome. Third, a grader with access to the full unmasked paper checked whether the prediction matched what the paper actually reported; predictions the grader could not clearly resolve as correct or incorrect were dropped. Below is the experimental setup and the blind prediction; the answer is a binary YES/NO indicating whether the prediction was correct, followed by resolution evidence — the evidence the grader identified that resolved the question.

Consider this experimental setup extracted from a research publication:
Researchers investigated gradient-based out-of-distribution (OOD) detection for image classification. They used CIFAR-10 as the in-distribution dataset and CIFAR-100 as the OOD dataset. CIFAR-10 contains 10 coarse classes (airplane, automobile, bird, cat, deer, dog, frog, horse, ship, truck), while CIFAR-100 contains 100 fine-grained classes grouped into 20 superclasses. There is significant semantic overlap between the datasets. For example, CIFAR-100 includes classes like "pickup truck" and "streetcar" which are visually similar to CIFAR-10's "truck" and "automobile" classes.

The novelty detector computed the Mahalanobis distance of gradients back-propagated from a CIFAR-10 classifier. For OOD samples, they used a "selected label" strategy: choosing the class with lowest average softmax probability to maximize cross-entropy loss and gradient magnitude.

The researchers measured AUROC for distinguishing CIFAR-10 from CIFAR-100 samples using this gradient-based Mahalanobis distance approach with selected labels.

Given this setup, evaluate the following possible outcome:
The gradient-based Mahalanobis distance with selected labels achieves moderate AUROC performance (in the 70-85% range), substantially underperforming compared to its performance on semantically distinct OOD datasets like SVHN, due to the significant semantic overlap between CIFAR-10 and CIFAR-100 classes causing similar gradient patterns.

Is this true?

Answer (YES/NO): NO